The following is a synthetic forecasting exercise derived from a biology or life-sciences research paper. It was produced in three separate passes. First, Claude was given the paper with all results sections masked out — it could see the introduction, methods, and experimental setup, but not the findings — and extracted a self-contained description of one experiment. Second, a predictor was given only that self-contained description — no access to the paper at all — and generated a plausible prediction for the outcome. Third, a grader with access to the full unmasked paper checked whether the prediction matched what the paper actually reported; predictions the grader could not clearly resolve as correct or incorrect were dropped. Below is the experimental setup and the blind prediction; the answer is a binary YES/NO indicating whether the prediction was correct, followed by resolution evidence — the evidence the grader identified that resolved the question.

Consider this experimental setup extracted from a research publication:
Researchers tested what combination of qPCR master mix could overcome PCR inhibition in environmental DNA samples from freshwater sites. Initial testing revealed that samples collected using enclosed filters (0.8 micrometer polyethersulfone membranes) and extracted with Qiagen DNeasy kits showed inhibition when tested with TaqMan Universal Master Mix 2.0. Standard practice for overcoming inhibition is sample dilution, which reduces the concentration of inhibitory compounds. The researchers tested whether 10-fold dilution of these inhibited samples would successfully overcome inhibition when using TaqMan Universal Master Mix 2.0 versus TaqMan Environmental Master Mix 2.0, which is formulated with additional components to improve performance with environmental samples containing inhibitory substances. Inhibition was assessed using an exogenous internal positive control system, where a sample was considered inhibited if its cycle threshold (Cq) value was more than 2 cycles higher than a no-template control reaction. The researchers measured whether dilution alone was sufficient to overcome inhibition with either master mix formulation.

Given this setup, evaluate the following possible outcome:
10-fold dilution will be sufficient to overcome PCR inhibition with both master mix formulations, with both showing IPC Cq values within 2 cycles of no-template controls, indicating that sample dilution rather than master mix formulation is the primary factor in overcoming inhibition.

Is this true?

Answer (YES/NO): NO